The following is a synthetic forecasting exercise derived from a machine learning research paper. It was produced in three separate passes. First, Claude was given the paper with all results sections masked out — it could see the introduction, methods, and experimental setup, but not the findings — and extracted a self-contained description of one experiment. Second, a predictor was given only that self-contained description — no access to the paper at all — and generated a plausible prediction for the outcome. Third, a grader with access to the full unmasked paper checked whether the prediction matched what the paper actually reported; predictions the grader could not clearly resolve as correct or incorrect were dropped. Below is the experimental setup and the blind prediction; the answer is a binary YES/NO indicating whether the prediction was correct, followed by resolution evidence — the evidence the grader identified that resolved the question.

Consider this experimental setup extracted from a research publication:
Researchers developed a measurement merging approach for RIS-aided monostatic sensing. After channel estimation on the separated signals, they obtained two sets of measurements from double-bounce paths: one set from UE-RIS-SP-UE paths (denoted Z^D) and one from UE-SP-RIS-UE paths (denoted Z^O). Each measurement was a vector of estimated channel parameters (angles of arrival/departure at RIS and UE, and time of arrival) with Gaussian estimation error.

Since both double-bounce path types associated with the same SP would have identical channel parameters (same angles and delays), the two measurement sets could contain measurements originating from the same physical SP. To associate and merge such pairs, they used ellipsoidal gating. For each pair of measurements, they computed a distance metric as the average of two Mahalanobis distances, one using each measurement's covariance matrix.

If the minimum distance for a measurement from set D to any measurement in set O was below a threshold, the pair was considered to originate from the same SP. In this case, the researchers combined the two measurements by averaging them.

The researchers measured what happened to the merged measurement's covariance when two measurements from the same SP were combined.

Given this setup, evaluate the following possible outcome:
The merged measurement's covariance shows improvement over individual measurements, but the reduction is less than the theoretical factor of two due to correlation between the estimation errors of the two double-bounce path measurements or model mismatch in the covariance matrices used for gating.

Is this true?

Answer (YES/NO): NO